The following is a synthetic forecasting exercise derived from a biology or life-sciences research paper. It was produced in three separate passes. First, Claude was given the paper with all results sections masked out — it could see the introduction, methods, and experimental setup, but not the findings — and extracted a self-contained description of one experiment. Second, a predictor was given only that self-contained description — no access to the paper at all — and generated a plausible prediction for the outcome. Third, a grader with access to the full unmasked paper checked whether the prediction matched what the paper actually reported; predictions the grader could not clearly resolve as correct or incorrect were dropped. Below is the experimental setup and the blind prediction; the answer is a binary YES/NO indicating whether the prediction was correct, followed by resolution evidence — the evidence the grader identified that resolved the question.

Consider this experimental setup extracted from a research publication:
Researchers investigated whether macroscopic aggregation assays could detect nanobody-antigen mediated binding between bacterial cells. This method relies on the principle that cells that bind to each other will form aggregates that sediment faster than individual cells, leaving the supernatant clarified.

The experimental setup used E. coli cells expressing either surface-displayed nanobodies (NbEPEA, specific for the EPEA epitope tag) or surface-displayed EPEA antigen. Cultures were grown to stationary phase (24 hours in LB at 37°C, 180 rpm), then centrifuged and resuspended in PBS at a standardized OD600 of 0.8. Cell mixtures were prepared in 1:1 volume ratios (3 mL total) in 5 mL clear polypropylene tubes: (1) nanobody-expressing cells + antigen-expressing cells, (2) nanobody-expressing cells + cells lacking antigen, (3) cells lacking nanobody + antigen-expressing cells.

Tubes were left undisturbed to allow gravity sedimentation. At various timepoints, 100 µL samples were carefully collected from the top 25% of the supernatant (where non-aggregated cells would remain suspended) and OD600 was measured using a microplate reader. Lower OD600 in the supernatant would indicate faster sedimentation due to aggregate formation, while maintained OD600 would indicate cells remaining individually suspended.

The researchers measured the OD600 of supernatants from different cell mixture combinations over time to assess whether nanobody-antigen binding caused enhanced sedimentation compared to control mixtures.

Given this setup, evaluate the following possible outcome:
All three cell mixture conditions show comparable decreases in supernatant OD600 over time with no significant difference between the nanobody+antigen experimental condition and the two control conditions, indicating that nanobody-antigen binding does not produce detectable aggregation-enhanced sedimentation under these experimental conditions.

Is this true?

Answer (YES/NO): NO